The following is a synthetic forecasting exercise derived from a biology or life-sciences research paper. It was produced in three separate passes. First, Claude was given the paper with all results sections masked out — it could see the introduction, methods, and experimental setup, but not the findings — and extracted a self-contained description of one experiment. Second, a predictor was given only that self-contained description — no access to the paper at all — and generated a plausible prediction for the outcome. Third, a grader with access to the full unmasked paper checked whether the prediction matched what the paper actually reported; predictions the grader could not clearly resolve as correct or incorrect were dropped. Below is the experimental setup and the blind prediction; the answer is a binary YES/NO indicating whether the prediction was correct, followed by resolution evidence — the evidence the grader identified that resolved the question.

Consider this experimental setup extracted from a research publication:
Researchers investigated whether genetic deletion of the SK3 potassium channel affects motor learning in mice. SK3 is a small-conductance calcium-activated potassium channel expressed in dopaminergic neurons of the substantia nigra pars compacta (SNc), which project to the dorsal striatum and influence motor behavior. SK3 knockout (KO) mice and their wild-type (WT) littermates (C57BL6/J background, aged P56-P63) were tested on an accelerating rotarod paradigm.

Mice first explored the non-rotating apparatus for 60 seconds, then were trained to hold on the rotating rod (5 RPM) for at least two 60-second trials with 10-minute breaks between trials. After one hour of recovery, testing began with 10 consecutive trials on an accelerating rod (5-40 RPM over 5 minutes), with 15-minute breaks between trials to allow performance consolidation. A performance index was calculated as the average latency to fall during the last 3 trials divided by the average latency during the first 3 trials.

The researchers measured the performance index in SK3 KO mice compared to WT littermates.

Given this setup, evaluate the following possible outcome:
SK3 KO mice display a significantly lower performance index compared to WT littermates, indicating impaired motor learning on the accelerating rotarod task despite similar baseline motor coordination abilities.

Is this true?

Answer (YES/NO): NO